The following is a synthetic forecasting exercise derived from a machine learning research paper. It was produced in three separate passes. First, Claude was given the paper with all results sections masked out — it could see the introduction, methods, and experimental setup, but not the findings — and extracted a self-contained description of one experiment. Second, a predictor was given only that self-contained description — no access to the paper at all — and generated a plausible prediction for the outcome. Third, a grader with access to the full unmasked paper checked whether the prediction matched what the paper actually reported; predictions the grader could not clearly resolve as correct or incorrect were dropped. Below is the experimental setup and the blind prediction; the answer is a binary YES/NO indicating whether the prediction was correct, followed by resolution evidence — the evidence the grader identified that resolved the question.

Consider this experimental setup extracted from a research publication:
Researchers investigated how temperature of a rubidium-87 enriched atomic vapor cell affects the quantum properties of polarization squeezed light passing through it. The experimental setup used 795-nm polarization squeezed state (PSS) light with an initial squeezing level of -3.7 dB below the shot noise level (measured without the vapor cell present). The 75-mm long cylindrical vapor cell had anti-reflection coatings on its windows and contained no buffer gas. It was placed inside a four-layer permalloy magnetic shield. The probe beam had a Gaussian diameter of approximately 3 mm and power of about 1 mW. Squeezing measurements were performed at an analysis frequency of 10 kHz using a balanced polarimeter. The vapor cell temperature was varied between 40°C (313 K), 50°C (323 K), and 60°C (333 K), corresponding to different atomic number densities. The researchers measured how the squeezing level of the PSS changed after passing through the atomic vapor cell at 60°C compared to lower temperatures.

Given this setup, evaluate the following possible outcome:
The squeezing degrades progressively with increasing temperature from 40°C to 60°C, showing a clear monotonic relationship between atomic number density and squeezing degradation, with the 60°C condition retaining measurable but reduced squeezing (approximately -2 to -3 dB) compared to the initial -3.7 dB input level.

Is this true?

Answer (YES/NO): NO